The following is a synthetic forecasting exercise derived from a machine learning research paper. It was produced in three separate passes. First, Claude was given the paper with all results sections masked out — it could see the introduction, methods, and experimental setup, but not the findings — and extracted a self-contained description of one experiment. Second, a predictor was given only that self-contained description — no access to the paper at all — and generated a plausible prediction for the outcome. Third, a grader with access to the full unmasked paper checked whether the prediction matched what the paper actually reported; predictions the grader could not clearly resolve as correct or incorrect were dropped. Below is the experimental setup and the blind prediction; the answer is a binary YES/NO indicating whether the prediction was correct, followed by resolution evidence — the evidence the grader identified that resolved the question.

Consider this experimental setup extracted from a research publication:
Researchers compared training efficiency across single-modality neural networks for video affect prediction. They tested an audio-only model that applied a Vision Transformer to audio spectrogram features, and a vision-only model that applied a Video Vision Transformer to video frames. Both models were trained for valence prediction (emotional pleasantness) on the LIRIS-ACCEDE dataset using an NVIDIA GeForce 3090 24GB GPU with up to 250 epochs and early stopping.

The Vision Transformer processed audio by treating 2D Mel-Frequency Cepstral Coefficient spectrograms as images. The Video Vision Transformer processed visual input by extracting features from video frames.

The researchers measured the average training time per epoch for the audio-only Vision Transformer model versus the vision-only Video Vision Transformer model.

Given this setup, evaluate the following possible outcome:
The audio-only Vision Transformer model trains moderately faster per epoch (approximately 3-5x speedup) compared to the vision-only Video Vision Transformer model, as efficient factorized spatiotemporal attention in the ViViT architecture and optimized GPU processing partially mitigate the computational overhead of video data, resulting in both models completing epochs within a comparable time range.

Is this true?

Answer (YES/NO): NO